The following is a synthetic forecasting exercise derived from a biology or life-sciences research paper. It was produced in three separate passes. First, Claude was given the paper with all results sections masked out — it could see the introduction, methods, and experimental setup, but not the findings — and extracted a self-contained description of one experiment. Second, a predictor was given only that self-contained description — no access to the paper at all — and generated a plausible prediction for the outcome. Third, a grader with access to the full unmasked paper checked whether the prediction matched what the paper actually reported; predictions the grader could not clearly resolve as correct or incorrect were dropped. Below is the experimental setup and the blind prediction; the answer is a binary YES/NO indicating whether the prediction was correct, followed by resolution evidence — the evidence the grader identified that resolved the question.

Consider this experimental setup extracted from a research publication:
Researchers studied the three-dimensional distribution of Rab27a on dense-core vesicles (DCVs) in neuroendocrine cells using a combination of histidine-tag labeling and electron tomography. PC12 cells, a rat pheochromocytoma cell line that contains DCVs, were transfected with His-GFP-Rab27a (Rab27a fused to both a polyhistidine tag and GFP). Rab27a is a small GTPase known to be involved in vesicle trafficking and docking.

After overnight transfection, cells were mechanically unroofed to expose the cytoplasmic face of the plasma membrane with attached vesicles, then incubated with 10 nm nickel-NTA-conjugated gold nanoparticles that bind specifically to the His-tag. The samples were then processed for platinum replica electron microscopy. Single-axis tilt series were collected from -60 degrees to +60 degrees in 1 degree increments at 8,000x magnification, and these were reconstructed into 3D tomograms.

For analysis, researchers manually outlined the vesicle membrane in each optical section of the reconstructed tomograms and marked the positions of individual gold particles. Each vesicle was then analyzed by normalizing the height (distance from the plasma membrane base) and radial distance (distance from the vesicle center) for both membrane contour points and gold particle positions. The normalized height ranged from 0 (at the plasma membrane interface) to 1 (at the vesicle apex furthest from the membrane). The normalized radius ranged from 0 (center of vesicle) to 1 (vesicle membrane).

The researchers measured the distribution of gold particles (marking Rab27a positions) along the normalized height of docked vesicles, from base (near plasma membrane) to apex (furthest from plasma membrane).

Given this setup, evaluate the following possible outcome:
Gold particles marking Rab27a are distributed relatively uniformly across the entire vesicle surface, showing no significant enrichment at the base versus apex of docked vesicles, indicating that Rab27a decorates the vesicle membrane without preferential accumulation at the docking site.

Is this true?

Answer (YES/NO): YES